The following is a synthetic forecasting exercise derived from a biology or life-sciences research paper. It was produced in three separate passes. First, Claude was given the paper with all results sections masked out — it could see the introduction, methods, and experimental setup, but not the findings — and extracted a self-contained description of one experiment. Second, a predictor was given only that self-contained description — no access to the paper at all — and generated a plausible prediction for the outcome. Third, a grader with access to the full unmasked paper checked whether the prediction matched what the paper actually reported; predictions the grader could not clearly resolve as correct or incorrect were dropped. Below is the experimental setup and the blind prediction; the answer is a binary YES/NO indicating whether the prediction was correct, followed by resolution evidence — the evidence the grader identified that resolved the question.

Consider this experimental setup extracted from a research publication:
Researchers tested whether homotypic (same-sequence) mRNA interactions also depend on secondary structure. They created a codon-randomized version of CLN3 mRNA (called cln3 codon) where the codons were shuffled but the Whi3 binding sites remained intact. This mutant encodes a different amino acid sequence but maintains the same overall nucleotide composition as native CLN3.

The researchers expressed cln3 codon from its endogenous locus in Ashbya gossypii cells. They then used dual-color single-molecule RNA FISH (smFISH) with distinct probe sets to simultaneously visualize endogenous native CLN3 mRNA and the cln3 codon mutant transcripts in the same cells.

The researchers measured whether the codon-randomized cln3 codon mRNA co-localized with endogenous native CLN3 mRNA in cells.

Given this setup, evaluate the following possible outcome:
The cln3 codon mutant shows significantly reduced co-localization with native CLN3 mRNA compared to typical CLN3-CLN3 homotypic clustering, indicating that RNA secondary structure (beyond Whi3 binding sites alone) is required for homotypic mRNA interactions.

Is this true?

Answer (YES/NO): YES